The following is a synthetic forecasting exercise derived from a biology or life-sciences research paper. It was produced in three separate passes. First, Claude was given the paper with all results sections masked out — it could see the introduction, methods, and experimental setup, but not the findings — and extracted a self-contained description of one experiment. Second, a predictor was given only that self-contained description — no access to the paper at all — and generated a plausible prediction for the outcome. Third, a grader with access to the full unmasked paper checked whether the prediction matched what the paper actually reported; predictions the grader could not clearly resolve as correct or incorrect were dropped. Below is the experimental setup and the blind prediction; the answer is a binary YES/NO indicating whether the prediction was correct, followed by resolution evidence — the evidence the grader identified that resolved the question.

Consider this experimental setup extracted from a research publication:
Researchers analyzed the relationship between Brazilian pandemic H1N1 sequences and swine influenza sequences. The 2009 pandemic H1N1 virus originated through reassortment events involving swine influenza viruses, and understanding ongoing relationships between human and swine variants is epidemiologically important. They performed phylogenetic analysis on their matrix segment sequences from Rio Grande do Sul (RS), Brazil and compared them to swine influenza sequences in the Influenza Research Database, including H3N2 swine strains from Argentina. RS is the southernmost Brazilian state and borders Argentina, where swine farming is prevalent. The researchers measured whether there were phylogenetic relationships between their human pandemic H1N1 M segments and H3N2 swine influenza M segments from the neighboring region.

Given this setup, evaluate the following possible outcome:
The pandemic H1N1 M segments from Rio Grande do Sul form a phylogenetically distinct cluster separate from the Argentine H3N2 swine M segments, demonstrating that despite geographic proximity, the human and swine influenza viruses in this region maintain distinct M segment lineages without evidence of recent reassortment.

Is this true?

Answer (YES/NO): NO